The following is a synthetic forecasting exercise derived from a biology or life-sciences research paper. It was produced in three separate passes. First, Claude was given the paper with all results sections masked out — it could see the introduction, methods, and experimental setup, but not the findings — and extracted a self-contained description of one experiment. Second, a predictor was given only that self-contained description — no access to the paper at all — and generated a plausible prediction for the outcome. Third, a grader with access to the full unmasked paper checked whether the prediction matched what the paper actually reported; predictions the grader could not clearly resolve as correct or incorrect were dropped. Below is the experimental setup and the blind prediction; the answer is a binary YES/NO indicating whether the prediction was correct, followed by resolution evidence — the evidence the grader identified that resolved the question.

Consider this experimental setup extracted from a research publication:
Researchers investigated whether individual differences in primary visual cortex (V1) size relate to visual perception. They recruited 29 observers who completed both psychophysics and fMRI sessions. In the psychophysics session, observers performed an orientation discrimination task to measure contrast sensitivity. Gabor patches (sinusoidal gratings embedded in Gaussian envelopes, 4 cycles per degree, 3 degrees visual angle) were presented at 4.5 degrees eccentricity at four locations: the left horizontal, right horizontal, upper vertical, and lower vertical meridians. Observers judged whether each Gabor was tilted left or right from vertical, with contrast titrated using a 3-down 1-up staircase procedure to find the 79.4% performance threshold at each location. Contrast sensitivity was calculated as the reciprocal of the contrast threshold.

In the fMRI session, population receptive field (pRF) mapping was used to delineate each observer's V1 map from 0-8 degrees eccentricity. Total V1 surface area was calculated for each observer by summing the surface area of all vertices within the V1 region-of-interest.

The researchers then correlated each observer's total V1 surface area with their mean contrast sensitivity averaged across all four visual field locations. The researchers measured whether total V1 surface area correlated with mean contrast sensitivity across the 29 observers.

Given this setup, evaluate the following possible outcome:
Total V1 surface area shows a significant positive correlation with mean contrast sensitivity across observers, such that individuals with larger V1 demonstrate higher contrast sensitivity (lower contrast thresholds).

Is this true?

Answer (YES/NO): YES